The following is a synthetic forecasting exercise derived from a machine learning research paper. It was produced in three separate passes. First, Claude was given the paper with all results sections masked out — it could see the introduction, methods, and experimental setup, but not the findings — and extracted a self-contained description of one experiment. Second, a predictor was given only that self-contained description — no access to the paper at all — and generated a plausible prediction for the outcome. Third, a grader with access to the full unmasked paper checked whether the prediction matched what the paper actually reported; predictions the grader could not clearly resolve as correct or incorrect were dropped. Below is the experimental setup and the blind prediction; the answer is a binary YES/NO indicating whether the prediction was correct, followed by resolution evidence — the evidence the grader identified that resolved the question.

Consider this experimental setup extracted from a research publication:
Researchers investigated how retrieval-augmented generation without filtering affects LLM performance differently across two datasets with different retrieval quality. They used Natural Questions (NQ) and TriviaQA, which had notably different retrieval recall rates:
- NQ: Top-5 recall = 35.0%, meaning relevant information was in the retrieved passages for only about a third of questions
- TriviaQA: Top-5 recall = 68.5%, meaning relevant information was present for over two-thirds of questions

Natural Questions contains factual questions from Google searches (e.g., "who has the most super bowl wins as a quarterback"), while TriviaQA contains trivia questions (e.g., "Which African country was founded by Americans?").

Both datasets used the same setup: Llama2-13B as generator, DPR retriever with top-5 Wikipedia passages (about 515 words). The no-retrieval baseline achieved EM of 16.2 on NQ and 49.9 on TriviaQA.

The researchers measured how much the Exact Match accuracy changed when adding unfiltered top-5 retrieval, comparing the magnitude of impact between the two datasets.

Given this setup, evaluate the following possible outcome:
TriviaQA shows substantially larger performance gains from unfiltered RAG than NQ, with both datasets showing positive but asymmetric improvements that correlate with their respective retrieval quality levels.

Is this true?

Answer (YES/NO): NO